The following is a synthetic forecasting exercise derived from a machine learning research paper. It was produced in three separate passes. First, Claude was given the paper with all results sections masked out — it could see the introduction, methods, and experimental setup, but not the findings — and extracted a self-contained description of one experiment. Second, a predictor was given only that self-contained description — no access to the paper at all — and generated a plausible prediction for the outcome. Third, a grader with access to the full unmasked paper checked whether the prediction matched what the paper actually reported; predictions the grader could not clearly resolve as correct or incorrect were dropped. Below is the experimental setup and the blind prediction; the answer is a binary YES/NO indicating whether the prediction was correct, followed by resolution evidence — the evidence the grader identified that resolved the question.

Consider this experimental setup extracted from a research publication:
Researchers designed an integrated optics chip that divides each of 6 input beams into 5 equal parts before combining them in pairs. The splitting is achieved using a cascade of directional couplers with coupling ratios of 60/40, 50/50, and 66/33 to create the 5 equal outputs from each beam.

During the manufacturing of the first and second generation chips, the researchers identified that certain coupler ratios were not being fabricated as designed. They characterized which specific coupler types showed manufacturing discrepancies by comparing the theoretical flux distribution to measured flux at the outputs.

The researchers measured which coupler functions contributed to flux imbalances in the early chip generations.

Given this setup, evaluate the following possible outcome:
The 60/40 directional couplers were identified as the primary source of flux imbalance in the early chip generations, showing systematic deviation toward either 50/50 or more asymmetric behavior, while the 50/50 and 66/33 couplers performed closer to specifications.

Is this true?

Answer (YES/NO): NO